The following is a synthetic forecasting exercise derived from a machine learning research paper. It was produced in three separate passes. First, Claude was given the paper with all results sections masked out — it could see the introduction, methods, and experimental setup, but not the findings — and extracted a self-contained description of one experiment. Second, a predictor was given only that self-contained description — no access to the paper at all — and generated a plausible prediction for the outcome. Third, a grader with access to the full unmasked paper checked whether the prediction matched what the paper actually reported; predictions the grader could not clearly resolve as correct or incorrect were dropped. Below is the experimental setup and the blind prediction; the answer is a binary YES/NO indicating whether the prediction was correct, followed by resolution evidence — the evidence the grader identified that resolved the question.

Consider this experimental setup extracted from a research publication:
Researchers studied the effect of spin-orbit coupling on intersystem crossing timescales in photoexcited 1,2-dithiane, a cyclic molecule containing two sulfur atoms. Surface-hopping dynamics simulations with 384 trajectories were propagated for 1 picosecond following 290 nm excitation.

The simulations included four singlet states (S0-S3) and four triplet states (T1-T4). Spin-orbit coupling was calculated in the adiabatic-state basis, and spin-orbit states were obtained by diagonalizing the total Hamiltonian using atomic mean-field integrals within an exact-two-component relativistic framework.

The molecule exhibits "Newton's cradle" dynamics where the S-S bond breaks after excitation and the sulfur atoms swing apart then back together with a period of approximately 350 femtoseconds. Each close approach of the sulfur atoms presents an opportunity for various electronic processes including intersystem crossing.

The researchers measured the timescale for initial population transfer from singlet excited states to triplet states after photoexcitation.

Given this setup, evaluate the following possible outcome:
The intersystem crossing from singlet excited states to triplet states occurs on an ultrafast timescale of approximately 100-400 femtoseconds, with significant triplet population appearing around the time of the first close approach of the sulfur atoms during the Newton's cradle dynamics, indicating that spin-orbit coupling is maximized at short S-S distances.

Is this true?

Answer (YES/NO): NO